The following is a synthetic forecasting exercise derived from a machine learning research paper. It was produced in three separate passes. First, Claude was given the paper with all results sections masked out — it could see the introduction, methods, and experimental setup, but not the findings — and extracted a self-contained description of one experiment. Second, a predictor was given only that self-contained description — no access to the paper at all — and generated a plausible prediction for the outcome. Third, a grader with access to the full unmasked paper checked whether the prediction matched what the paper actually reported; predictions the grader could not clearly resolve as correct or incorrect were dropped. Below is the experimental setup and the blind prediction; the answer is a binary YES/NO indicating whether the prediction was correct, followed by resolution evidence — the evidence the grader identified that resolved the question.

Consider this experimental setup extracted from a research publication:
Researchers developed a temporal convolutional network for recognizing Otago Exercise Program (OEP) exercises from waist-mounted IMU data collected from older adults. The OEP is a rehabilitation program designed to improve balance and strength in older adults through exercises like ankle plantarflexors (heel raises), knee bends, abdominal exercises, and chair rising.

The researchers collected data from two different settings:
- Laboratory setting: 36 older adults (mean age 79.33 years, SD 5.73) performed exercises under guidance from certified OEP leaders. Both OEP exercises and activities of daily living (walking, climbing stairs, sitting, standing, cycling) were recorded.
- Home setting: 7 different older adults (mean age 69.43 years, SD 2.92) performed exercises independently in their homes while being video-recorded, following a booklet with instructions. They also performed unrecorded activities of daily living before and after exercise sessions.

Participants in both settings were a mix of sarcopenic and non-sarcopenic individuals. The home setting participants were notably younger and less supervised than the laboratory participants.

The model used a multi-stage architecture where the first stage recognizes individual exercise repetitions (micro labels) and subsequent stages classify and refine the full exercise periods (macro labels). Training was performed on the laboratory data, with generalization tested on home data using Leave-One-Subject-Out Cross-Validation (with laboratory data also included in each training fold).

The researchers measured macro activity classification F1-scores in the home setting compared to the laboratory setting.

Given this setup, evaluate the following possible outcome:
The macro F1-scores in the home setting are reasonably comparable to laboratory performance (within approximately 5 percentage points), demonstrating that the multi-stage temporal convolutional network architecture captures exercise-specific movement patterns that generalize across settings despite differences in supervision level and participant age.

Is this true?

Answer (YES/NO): NO